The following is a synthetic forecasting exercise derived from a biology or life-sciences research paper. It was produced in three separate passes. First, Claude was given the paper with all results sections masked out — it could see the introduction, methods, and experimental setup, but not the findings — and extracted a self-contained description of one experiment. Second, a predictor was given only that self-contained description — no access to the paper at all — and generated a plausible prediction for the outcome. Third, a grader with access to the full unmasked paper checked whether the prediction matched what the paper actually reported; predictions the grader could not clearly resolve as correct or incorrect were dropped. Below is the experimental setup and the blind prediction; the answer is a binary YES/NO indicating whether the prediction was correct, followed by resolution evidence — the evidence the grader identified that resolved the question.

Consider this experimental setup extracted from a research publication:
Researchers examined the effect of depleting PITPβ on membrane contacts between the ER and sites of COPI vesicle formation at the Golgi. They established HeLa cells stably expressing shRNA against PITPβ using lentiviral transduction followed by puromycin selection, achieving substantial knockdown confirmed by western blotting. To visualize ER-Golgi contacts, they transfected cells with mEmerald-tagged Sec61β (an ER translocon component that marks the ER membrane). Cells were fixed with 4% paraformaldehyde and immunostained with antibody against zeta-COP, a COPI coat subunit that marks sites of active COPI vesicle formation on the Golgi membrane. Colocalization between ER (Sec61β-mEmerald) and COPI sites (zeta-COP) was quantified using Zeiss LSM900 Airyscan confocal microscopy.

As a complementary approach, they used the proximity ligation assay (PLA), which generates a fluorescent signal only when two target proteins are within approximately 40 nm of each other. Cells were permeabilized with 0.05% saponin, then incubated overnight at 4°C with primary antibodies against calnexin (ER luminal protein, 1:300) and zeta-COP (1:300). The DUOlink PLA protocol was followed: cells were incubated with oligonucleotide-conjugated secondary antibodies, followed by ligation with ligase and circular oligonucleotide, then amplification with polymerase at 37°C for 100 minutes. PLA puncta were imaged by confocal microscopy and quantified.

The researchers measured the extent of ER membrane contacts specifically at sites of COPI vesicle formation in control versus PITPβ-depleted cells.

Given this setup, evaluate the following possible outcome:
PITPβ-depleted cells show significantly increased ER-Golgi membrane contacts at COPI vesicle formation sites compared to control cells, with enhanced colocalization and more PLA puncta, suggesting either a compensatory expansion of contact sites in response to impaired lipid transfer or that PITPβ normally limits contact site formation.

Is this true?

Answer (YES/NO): NO